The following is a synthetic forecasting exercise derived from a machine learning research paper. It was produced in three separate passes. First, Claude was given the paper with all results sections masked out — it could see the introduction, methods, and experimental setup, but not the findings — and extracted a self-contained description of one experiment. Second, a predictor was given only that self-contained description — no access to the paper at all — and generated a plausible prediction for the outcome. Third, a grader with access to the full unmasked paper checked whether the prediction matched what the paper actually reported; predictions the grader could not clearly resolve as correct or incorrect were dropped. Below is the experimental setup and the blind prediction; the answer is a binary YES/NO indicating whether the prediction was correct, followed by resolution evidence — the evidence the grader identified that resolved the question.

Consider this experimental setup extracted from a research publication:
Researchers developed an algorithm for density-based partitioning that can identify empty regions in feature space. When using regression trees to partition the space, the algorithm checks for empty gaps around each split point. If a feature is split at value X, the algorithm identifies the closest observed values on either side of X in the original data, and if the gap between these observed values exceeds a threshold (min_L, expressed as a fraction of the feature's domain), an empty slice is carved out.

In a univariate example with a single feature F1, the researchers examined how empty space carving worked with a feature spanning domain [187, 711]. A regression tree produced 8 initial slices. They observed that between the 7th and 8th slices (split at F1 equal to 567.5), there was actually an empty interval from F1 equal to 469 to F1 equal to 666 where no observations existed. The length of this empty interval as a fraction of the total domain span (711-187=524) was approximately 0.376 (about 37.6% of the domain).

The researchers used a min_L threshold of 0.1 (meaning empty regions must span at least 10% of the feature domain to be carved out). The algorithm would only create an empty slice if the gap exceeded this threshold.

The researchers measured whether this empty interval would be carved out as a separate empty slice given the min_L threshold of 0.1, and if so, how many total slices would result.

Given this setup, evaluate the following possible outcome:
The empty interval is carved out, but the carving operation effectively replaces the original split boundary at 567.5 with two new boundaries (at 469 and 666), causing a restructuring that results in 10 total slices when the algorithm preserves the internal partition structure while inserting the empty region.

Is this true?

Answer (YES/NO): NO